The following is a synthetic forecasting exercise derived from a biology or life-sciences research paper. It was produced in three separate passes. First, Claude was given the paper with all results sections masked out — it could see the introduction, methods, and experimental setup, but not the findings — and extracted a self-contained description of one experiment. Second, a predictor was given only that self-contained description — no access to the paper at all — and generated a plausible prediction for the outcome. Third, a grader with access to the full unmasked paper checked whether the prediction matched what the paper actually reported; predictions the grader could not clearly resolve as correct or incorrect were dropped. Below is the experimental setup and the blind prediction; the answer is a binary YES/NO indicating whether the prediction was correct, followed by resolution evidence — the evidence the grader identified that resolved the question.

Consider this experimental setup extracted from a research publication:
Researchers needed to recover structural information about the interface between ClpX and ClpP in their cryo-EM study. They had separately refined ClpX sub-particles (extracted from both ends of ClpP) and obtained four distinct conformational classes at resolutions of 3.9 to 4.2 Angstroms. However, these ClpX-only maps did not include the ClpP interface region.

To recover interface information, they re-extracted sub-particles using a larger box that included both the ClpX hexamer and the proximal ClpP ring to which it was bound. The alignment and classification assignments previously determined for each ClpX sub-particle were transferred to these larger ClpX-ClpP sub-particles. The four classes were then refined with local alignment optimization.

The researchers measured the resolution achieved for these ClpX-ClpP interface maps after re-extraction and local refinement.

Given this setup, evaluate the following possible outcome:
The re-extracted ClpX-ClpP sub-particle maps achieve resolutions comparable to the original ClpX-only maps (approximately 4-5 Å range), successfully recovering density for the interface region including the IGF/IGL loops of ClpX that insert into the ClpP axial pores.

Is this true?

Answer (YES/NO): YES